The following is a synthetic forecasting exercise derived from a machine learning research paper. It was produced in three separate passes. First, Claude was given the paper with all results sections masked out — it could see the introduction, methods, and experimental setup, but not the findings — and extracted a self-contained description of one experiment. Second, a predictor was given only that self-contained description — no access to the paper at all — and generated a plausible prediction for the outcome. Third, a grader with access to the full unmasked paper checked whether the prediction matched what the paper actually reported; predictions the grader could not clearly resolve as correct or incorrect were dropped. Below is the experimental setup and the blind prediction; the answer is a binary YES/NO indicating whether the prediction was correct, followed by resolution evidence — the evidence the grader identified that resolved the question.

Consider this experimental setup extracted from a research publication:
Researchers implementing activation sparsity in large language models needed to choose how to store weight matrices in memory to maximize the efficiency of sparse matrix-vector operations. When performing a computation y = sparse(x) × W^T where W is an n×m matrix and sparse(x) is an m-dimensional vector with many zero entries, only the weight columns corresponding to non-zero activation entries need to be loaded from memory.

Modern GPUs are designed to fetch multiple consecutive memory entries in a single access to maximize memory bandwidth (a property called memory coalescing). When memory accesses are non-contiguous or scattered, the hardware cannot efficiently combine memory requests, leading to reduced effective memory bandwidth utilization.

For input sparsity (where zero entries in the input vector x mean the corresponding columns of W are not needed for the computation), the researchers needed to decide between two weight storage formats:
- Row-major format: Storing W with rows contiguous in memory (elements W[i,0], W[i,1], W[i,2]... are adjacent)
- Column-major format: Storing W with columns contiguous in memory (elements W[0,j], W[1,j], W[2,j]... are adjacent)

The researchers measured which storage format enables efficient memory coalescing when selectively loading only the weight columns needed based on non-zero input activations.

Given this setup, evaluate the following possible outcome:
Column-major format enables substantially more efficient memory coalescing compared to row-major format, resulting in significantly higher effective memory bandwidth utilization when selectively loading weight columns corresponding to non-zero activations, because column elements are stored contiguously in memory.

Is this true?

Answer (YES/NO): YES